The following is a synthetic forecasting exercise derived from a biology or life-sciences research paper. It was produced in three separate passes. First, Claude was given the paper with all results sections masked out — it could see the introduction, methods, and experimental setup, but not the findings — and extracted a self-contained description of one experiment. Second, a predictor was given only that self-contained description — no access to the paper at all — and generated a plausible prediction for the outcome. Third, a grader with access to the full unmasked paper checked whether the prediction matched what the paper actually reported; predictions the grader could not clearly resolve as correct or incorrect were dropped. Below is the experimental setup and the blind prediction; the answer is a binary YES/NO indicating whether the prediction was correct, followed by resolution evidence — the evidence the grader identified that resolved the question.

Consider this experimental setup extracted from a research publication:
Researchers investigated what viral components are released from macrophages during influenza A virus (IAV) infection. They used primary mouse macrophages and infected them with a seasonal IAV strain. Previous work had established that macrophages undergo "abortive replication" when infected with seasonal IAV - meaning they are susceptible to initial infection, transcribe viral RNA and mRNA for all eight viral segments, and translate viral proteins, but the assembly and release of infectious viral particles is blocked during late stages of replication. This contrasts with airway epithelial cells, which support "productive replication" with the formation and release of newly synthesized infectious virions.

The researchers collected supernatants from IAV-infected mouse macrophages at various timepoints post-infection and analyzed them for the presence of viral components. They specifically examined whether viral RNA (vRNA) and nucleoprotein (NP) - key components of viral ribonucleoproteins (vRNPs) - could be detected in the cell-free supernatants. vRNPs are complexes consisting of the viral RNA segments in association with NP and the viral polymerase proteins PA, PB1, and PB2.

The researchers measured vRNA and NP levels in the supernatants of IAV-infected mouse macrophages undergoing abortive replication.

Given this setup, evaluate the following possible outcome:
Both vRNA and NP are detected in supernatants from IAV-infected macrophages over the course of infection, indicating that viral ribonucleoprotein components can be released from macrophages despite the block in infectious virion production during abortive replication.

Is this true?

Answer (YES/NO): YES